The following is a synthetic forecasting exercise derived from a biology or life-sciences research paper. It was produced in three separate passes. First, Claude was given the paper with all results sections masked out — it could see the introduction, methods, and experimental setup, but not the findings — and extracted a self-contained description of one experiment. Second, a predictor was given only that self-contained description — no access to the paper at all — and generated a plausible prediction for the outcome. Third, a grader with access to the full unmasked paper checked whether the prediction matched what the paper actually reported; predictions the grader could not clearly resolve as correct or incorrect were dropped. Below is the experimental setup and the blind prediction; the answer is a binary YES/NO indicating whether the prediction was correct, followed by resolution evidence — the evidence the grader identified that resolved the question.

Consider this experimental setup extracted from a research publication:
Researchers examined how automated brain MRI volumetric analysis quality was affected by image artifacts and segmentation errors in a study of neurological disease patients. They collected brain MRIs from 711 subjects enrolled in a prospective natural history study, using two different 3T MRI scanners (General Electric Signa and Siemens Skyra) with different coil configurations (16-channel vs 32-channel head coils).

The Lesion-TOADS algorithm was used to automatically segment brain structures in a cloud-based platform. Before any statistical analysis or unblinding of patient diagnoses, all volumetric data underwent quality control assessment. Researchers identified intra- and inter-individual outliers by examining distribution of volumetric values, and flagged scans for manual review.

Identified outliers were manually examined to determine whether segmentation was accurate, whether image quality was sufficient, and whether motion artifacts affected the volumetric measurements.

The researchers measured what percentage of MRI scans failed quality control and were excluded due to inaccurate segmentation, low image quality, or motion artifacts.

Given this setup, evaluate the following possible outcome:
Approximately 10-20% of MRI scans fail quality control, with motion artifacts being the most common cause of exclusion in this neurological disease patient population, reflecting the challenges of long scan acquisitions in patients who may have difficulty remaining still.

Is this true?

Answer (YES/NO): NO